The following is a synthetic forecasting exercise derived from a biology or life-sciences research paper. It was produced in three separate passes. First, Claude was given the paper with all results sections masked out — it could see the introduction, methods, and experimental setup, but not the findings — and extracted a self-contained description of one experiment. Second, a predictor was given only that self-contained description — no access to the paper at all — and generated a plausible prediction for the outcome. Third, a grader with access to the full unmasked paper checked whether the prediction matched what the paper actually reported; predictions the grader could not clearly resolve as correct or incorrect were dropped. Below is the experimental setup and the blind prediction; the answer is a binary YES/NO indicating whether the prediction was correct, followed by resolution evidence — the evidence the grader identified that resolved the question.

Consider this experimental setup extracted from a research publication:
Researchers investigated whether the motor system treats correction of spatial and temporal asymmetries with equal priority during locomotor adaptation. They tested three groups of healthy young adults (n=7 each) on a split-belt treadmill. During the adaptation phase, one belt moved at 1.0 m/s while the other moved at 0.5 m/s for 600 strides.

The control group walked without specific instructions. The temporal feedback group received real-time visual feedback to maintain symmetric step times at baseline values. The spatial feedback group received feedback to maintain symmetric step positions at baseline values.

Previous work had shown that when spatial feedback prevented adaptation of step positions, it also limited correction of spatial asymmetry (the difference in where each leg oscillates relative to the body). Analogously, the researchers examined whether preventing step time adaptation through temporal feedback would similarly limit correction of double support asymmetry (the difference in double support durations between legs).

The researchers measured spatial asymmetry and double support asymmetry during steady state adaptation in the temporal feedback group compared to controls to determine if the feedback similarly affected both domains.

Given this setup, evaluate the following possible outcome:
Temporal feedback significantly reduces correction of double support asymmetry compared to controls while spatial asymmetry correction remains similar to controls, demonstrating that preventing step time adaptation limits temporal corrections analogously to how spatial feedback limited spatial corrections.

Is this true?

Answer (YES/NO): NO